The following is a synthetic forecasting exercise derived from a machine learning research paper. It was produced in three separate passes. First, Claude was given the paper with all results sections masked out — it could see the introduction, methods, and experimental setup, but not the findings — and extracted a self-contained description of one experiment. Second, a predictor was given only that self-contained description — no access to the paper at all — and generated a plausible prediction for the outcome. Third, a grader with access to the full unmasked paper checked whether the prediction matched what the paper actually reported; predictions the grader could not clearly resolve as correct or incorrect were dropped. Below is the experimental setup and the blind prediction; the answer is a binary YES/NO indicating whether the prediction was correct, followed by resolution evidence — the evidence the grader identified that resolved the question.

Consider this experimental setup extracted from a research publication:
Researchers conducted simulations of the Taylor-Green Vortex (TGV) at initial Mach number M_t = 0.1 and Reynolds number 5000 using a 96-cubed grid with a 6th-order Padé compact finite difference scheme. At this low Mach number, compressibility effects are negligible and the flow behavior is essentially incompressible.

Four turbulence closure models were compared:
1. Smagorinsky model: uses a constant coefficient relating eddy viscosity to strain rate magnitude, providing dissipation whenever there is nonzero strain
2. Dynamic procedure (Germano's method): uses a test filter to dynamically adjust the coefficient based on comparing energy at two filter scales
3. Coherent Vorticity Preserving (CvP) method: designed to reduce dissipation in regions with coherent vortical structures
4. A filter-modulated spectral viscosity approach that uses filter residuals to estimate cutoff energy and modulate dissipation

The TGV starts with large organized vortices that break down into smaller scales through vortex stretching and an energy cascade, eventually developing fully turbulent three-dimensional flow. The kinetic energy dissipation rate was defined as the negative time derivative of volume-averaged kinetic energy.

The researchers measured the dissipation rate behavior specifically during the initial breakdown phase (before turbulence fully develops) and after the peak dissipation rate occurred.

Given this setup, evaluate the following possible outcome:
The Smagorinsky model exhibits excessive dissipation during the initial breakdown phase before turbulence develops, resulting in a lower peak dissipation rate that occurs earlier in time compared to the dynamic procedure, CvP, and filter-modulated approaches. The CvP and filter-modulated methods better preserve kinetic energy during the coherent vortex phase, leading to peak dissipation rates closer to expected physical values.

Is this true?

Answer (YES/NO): NO